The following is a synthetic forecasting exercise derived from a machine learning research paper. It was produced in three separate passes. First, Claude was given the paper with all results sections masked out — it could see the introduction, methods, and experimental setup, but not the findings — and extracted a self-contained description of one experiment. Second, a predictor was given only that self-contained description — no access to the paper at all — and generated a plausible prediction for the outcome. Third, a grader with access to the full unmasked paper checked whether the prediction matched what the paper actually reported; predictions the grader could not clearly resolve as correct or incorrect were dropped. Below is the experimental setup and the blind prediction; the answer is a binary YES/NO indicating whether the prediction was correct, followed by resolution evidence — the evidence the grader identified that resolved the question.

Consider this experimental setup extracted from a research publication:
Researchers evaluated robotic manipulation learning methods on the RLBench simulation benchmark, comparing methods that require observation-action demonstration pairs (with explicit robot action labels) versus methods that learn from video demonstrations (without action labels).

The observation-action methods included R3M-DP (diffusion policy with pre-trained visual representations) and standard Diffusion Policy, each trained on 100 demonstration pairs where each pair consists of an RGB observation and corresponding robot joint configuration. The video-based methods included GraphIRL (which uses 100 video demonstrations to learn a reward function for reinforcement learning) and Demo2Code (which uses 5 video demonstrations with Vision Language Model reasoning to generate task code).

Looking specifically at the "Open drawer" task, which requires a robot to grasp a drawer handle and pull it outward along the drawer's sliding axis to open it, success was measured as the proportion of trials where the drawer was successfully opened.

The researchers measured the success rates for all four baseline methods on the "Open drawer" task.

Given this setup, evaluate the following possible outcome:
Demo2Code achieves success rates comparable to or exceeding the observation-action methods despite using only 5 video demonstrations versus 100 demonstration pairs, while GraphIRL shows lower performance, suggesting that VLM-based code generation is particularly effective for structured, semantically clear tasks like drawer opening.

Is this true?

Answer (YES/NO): NO